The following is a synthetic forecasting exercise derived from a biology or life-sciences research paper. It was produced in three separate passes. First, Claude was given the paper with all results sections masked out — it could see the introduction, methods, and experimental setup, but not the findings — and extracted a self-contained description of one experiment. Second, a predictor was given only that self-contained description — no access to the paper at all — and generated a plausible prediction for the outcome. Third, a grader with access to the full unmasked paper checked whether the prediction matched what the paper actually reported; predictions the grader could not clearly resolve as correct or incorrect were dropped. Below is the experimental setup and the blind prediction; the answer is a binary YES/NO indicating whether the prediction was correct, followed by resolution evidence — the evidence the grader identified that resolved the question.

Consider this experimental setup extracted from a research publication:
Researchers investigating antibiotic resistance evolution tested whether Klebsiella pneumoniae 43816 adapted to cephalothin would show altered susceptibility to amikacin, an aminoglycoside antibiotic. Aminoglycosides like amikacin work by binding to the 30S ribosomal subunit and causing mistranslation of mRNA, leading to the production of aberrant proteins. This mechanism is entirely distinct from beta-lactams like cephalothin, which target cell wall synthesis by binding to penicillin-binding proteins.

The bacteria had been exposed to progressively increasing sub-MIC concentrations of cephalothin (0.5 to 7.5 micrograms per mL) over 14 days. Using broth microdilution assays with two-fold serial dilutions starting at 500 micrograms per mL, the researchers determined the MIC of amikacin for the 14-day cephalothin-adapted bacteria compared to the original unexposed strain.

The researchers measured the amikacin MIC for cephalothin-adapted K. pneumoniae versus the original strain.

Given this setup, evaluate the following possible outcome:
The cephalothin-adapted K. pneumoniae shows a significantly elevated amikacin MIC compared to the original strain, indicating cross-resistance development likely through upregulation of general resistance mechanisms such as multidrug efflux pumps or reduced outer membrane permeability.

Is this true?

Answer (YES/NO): NO